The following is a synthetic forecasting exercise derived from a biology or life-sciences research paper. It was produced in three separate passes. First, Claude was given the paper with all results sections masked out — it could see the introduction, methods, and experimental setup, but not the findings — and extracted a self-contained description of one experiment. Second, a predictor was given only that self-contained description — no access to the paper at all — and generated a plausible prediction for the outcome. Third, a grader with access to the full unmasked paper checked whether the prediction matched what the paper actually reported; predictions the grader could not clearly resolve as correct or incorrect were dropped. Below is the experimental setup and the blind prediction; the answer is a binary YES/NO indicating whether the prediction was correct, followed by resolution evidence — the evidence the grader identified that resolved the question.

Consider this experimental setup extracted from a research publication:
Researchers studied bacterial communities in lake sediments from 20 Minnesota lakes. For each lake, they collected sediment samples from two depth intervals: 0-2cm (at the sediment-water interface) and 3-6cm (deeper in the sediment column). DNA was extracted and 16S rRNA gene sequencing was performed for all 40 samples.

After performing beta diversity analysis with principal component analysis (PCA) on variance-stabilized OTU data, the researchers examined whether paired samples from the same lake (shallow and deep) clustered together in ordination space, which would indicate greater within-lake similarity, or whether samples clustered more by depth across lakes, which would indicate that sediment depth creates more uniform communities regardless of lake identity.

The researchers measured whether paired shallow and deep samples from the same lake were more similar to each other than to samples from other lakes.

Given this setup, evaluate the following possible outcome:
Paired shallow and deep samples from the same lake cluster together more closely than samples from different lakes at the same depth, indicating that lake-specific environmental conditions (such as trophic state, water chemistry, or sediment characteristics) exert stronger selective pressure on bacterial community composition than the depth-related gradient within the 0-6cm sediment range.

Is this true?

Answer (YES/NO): YES